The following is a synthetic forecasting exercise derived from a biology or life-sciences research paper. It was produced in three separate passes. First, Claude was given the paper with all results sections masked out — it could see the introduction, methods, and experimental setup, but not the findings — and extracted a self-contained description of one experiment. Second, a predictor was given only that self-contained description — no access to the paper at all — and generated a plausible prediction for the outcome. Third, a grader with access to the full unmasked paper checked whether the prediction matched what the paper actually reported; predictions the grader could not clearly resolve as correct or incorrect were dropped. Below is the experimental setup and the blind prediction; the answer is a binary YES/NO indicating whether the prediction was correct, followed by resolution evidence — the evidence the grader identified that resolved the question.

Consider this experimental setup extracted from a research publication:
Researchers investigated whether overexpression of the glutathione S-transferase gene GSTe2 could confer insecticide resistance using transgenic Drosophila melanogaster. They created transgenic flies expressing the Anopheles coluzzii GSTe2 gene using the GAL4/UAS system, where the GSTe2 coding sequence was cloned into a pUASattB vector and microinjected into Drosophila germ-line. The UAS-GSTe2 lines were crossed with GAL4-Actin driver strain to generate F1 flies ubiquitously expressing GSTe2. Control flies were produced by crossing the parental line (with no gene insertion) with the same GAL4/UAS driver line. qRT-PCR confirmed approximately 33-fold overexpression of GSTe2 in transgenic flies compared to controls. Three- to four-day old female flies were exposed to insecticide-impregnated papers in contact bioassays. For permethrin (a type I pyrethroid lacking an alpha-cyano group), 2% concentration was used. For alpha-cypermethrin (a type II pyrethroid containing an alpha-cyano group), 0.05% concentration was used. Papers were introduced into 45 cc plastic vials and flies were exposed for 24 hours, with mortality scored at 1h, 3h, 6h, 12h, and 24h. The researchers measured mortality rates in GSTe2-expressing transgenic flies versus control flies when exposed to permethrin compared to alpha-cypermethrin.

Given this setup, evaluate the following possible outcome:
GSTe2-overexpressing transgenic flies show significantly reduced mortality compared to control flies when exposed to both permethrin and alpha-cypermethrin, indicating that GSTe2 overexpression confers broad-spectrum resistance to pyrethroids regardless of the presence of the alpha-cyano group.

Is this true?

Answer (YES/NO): NO